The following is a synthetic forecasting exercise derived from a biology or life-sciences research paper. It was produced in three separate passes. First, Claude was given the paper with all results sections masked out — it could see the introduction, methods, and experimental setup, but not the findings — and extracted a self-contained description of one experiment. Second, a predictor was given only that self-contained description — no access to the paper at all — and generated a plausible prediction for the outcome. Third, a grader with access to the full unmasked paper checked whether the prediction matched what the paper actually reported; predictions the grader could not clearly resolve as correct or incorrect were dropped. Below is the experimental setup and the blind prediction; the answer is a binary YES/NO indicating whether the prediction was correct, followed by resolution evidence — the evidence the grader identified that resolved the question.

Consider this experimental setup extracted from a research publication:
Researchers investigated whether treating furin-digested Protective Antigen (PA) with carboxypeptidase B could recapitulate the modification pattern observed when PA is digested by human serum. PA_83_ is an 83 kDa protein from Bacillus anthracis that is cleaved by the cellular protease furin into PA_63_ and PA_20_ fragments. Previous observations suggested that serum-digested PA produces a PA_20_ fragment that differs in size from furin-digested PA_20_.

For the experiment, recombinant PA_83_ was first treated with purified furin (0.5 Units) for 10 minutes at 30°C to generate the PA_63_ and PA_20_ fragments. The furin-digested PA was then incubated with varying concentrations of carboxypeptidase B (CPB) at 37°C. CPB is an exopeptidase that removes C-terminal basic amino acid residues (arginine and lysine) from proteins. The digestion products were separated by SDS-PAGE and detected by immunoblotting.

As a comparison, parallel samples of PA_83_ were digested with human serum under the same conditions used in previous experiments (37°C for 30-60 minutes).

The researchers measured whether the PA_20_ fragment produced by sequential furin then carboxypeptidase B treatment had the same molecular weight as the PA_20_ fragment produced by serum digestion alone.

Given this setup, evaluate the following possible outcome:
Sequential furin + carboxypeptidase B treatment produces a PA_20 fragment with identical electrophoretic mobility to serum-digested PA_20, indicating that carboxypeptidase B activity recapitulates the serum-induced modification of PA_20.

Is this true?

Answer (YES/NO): NO